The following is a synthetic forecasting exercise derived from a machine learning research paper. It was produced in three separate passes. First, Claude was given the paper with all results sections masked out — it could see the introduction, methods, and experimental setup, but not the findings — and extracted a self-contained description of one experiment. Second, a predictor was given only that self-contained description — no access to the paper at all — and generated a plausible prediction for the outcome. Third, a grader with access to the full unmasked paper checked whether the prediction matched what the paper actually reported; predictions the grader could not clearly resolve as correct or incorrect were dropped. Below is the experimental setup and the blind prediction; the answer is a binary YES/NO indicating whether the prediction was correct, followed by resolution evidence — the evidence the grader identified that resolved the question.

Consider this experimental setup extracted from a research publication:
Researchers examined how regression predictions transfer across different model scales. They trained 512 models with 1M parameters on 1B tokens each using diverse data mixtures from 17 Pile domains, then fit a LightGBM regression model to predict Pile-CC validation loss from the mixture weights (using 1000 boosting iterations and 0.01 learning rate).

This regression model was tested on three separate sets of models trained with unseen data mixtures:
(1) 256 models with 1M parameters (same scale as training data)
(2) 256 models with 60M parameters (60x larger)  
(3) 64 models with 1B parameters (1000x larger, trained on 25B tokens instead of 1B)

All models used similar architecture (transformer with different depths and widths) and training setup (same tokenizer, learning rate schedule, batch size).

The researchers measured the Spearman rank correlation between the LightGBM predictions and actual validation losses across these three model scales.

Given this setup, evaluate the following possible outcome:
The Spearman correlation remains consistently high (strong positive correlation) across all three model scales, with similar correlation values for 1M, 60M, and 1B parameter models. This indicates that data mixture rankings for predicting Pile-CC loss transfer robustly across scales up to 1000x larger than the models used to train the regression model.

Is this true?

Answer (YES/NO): YES